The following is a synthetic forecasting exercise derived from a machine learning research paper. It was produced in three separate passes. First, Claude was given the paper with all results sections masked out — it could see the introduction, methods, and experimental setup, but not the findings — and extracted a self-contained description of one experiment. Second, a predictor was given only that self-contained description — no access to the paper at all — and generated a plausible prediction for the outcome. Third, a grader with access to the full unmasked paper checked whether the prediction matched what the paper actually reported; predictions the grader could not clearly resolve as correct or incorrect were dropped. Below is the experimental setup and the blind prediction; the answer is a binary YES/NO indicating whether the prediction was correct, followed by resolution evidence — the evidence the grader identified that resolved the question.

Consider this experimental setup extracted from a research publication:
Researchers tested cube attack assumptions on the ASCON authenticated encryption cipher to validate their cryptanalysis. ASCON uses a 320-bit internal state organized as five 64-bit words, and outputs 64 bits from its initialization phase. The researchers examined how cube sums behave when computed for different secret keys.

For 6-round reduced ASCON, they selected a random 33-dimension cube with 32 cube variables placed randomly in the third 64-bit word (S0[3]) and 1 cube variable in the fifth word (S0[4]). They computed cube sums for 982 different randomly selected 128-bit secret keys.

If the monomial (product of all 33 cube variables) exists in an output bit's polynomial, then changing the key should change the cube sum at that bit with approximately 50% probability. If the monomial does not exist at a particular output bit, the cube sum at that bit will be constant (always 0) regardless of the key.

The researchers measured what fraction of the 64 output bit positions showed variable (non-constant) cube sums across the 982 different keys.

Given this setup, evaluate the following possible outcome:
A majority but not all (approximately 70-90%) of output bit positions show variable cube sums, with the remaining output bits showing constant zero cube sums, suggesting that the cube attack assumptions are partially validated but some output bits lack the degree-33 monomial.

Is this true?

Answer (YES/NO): NO